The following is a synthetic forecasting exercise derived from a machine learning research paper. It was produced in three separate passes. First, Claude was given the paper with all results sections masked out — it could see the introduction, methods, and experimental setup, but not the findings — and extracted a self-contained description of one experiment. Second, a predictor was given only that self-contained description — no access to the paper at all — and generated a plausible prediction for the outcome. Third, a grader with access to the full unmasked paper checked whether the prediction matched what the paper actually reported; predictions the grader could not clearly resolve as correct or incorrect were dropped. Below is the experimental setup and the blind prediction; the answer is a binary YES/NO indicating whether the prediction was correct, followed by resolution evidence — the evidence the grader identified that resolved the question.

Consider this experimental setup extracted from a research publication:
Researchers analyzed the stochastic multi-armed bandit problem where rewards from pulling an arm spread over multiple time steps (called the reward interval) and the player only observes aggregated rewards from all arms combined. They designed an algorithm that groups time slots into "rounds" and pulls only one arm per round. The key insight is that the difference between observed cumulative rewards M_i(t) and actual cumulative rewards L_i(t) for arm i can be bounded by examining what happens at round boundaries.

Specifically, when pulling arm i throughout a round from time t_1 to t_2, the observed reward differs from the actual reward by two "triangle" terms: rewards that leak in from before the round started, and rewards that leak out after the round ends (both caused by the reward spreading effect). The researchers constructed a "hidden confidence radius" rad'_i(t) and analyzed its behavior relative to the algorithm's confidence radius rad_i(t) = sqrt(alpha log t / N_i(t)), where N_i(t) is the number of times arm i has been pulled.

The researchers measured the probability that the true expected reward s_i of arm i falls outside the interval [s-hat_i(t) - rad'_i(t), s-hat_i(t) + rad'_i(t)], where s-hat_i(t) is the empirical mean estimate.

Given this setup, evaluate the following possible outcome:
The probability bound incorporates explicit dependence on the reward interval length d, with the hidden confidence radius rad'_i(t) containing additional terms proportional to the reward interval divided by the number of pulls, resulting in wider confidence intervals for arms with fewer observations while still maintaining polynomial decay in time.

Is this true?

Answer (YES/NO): NO